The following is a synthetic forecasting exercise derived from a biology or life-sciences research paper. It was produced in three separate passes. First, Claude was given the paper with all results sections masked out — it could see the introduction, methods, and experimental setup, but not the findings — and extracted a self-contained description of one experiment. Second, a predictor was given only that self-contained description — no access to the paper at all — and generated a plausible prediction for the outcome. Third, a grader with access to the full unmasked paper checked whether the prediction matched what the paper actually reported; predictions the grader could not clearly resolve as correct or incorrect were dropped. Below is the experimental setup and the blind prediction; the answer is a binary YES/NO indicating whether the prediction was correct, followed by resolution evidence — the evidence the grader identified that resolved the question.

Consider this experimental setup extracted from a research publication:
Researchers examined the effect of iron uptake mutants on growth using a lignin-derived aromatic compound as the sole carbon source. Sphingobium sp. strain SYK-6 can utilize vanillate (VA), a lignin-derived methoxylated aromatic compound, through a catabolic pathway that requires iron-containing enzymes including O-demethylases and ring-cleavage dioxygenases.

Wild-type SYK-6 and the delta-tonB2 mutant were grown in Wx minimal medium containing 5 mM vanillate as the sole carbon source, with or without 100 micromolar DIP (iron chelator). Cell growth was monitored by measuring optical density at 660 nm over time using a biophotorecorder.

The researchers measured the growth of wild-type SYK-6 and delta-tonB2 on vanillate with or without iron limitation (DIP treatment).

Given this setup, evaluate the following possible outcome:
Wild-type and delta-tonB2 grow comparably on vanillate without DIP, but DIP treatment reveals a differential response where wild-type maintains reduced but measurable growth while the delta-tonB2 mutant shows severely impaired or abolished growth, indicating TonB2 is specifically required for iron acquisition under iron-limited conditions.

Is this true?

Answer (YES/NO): NO